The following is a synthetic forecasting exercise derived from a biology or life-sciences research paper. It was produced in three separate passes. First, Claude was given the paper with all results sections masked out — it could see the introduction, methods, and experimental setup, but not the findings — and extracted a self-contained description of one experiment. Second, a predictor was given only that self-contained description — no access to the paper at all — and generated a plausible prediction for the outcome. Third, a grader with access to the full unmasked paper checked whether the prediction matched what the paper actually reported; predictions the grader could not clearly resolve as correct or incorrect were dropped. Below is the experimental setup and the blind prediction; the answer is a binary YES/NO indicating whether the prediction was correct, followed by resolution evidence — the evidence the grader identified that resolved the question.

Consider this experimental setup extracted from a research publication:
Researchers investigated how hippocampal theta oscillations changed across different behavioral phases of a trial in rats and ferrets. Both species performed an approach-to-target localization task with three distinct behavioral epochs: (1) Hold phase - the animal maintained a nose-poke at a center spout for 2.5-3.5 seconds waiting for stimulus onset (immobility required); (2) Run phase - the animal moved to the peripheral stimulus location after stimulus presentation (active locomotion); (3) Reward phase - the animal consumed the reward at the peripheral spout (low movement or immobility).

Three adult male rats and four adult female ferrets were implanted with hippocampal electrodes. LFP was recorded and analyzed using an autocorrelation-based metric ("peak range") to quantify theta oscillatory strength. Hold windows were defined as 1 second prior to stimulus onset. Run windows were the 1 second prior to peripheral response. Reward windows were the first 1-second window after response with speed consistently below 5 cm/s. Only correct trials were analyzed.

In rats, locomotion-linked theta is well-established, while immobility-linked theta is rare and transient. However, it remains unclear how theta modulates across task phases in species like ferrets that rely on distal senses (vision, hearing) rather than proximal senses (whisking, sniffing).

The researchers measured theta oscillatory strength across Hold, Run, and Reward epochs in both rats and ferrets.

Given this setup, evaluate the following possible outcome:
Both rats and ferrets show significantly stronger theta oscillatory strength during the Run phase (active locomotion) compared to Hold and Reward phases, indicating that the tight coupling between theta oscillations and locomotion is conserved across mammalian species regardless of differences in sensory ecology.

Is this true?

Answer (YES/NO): NO